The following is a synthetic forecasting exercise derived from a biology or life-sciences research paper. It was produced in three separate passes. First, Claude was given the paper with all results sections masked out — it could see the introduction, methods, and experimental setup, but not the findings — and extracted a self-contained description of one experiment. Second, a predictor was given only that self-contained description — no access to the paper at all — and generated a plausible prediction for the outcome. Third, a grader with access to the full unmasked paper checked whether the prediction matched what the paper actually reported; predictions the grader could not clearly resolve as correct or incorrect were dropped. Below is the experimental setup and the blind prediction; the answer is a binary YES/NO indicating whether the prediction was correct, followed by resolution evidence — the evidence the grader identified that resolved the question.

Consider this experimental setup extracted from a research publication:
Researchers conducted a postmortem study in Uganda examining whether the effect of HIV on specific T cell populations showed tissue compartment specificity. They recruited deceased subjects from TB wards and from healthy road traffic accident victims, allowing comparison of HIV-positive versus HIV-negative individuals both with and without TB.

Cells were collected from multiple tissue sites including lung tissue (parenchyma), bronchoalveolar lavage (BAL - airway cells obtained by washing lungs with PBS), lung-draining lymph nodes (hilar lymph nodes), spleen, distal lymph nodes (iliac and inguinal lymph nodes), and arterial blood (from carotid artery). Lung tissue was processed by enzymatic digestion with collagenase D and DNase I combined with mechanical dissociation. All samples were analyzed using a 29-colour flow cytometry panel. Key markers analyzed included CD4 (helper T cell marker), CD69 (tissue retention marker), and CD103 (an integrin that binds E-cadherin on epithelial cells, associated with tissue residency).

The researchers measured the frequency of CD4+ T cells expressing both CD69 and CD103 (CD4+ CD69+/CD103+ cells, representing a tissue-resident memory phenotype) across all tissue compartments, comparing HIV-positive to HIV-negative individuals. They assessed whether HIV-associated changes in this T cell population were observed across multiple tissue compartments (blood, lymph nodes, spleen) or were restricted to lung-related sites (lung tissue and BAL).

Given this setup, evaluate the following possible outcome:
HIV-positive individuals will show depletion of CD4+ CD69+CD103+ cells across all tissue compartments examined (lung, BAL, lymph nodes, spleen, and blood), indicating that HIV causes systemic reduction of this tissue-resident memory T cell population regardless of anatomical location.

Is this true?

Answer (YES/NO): NO